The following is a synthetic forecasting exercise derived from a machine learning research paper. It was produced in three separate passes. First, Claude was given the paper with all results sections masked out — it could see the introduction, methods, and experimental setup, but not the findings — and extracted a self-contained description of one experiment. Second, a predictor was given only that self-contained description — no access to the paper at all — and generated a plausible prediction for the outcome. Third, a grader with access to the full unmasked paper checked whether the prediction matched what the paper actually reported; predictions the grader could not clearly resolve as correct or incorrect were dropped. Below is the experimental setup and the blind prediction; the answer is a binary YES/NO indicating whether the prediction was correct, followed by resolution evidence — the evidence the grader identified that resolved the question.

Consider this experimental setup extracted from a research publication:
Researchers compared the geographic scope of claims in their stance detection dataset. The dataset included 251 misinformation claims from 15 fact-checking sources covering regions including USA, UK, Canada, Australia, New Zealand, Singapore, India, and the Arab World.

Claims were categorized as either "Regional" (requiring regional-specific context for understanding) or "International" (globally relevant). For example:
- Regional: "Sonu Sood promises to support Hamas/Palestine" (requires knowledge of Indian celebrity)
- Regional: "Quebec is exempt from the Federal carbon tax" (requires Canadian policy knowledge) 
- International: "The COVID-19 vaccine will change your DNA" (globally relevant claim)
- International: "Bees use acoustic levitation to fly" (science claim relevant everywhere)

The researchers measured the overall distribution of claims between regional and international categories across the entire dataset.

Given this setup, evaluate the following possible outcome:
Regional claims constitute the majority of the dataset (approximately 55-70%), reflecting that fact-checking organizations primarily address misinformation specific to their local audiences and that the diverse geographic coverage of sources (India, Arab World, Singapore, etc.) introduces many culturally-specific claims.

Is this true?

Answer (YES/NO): YES